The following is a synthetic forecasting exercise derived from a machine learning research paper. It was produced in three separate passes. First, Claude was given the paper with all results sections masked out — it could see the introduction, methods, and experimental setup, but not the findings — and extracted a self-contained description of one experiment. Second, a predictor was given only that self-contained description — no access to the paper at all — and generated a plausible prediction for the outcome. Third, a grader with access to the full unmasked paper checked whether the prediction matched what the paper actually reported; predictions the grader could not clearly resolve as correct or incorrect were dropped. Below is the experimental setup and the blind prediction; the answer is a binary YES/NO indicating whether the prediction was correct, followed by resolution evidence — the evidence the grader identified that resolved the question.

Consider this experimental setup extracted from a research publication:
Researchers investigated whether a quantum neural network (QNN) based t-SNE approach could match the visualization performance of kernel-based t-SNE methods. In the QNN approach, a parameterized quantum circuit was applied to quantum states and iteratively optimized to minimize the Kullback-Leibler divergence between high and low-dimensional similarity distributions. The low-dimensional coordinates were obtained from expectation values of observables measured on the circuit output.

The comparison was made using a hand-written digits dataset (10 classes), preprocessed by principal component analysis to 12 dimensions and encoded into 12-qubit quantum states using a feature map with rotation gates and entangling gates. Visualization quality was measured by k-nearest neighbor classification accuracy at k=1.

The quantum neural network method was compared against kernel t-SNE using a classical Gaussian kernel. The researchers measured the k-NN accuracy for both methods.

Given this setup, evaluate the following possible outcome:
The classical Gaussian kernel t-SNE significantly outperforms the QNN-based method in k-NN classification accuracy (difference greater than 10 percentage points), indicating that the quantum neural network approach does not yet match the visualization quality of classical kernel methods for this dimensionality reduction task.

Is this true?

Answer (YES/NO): YES